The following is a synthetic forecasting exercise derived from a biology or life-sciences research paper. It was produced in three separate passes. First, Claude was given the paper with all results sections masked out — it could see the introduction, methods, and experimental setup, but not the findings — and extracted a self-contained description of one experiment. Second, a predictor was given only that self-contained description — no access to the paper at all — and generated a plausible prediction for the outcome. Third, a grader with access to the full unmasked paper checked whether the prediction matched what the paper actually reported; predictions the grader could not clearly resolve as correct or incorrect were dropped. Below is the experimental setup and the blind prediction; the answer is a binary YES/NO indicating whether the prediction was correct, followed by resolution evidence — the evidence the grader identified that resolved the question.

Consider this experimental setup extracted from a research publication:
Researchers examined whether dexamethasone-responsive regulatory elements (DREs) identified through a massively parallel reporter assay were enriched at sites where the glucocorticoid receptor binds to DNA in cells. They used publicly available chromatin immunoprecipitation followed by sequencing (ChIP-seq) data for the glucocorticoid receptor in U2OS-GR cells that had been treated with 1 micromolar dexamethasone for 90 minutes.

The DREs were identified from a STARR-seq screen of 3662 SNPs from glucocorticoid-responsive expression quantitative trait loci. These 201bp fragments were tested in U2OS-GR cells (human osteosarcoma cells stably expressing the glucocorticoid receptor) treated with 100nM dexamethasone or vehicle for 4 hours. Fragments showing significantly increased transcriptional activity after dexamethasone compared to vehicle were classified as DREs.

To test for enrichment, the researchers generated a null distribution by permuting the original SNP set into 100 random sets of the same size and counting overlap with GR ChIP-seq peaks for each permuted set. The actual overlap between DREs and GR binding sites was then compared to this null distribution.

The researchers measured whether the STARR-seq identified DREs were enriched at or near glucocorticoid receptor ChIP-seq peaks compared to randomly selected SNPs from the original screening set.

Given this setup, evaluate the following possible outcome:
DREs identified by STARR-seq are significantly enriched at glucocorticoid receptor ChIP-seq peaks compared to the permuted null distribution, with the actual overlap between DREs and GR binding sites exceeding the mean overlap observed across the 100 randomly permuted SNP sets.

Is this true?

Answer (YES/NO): YES